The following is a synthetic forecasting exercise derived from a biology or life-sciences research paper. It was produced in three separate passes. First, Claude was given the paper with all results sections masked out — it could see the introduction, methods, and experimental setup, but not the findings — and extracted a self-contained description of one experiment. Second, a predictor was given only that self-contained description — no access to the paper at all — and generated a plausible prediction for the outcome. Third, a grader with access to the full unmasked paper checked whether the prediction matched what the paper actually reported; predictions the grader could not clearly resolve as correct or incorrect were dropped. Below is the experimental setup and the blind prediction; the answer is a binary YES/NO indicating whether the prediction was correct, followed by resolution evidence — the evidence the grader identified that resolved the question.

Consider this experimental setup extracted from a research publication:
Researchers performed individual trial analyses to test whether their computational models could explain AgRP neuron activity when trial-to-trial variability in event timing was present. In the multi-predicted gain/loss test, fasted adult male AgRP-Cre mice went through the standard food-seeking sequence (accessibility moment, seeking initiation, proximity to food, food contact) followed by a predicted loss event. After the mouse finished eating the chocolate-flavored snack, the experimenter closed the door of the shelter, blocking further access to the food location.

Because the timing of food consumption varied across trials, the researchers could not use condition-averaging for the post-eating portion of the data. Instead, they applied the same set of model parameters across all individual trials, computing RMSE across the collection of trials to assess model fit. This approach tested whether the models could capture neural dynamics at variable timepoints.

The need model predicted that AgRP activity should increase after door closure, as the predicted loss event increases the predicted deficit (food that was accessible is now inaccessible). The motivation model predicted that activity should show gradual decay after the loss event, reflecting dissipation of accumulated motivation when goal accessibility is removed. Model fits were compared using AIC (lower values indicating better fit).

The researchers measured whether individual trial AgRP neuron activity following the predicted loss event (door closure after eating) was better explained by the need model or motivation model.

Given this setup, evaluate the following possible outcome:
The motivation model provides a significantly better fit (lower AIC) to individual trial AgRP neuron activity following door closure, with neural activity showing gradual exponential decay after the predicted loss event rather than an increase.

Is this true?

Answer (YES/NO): NO